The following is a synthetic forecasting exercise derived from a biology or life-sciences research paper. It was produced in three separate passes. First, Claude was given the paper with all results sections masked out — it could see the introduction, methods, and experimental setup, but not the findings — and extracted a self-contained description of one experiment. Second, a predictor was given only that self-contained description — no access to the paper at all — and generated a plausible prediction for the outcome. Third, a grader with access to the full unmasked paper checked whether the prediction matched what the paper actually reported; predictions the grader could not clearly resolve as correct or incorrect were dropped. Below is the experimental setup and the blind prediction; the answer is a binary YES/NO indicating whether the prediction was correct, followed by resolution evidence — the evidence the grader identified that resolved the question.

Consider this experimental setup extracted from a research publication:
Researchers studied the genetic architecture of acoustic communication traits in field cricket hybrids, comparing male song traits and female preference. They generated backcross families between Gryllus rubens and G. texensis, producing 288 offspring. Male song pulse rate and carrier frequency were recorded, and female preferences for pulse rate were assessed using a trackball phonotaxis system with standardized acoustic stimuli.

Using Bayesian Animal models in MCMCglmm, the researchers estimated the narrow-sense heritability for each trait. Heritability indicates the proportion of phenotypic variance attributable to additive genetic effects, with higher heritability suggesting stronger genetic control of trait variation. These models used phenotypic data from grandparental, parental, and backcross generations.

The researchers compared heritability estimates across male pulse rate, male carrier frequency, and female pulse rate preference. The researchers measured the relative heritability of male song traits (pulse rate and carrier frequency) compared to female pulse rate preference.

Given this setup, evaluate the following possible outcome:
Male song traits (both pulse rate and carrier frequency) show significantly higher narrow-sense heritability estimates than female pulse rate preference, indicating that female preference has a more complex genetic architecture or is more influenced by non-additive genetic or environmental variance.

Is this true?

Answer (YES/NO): NO